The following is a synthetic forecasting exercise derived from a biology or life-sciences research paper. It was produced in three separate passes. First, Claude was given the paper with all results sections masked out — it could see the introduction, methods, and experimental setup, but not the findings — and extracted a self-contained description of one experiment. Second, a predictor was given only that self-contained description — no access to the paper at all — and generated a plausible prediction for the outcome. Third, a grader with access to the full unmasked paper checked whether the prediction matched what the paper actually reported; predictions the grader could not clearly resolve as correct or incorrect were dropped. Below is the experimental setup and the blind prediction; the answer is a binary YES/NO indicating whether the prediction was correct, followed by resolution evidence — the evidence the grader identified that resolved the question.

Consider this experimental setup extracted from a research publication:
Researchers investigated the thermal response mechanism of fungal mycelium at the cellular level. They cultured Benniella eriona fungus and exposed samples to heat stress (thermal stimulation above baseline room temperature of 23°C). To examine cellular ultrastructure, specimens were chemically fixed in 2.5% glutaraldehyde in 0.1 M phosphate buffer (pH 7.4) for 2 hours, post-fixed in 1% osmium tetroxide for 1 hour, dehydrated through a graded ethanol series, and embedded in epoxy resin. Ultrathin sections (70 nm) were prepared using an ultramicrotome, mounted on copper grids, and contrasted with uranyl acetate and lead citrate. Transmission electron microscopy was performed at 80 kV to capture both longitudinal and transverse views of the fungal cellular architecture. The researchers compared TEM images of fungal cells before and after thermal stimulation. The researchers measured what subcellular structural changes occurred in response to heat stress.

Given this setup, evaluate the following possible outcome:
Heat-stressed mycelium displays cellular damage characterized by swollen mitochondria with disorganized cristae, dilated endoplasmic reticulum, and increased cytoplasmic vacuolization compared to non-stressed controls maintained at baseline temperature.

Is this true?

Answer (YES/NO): NO